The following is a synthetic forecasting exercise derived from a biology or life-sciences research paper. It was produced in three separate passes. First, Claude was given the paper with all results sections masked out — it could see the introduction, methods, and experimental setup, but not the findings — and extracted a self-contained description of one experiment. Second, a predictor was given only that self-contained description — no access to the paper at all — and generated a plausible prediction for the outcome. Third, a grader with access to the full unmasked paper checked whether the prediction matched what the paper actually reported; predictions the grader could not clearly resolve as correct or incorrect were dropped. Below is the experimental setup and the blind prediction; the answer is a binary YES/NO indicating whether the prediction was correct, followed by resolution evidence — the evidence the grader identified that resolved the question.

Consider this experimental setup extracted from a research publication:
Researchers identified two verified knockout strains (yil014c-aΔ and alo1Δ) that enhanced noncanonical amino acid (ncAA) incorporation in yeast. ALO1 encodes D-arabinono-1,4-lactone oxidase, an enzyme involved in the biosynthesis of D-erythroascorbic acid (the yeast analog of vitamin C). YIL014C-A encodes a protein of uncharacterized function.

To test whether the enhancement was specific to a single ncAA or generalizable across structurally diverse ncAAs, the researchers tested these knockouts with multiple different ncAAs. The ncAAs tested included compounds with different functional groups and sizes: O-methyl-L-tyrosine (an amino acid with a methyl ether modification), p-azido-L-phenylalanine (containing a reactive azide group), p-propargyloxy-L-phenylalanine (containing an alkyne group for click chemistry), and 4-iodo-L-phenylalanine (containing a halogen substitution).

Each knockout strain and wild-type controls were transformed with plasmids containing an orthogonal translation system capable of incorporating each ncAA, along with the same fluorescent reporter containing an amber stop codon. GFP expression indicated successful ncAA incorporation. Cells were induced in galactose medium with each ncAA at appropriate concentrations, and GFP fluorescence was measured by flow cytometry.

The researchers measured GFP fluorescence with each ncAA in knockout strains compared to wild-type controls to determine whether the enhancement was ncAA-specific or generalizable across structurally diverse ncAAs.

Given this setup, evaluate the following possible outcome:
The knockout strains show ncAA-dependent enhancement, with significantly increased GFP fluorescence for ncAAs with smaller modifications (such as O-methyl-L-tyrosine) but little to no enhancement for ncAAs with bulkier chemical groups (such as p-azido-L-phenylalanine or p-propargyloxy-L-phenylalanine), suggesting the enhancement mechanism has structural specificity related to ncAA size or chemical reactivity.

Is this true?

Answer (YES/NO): NO